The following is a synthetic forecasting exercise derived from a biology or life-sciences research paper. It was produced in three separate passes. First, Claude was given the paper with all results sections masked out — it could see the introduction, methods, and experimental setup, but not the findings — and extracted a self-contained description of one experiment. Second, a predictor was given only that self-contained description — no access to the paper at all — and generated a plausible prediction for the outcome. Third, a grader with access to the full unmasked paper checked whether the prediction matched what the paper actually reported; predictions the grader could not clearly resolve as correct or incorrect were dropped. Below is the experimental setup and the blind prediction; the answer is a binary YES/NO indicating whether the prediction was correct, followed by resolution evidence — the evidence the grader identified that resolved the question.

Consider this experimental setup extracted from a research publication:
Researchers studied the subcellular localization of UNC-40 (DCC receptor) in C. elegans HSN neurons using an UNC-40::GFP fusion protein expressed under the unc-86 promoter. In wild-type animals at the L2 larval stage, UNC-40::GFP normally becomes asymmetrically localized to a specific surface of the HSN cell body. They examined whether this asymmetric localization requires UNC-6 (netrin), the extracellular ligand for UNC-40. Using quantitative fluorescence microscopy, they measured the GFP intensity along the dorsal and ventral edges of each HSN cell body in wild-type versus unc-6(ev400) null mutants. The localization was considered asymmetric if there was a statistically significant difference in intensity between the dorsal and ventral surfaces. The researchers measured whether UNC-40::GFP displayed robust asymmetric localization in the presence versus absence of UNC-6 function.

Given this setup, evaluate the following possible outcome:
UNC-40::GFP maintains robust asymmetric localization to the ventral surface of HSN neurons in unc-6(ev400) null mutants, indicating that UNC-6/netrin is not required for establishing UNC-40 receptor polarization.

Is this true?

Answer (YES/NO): NO